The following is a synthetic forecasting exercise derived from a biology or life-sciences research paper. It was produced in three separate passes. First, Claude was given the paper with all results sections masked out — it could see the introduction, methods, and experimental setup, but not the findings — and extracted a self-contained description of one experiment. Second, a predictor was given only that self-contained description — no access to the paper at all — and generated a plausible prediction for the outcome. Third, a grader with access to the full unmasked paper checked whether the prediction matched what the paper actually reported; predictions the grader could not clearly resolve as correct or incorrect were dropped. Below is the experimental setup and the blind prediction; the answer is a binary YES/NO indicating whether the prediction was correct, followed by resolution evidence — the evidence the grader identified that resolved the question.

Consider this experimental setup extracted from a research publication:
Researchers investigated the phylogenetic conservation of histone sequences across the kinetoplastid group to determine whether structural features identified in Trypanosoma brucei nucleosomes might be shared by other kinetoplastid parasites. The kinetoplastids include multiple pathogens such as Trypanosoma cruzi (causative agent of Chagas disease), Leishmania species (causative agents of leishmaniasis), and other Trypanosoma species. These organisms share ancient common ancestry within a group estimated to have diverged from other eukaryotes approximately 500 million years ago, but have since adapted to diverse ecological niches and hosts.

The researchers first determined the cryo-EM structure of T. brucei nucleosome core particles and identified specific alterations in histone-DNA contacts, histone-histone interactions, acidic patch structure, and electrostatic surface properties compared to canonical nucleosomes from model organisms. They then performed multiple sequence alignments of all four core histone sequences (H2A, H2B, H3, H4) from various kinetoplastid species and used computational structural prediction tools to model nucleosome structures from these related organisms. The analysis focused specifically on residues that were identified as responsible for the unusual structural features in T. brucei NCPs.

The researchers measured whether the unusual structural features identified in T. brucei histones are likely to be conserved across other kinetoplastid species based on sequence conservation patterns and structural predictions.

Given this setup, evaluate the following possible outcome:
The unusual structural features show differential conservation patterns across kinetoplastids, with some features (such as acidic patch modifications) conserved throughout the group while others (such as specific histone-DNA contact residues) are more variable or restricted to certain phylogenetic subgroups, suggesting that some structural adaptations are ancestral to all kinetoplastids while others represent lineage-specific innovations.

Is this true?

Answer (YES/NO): YES